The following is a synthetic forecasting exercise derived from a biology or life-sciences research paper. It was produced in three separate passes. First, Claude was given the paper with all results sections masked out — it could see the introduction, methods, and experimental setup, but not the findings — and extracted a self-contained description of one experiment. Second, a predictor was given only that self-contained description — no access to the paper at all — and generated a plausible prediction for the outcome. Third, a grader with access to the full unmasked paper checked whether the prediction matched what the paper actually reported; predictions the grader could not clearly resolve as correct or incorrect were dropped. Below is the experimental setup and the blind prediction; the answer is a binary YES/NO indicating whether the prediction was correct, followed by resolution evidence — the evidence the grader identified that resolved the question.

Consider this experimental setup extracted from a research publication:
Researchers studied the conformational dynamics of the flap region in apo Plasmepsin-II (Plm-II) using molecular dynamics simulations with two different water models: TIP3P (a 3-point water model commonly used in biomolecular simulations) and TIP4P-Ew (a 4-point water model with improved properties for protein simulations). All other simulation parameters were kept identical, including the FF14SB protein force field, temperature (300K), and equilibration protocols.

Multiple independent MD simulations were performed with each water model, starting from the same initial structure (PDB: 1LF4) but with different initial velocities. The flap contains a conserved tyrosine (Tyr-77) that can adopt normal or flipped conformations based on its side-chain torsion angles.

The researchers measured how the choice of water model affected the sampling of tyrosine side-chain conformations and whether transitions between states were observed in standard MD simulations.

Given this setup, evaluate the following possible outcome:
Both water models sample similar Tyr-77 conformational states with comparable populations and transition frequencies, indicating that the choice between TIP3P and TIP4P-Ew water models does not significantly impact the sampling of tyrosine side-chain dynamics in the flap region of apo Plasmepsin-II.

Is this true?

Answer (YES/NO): NO